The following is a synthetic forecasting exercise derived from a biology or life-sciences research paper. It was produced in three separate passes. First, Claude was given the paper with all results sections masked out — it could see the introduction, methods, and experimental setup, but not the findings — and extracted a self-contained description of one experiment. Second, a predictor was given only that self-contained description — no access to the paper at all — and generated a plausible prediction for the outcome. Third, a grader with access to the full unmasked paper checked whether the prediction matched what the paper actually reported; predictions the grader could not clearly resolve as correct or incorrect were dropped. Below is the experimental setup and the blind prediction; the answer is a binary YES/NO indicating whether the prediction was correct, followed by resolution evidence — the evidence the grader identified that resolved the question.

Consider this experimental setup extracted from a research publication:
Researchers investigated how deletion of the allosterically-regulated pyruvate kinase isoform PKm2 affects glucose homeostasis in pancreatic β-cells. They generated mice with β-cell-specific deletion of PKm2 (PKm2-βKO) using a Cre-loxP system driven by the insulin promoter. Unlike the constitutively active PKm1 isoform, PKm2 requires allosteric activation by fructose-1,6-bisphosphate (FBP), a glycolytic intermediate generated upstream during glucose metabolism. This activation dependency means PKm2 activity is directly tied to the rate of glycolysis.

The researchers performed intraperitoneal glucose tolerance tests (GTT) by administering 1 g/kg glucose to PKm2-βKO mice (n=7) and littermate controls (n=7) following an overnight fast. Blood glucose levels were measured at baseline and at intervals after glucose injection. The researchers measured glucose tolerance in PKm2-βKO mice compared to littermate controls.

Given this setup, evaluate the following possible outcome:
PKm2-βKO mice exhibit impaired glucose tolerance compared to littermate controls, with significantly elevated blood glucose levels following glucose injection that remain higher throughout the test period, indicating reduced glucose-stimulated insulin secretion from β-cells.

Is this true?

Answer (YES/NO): NO